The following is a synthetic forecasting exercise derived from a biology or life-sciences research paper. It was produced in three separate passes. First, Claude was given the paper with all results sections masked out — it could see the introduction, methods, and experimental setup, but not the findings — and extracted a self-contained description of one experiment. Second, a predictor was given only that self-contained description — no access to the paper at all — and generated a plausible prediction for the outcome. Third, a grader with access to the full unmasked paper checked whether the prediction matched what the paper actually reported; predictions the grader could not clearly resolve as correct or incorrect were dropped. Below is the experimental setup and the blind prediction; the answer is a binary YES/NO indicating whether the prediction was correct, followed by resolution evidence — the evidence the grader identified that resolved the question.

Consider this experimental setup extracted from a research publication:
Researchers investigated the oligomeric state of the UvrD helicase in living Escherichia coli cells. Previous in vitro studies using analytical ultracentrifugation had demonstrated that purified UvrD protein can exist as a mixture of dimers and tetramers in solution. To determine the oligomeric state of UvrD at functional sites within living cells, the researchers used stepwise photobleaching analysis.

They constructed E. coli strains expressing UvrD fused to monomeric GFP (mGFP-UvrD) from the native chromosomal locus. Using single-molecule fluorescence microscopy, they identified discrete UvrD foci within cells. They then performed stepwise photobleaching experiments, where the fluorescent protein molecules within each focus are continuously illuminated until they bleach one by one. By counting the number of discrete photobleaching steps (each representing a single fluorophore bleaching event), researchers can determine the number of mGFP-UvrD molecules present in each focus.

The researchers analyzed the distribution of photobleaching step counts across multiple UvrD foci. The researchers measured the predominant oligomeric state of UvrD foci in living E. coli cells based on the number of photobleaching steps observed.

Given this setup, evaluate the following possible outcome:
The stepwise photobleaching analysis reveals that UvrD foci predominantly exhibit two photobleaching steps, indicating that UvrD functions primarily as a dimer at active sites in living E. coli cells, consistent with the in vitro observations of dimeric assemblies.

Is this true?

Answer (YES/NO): NO